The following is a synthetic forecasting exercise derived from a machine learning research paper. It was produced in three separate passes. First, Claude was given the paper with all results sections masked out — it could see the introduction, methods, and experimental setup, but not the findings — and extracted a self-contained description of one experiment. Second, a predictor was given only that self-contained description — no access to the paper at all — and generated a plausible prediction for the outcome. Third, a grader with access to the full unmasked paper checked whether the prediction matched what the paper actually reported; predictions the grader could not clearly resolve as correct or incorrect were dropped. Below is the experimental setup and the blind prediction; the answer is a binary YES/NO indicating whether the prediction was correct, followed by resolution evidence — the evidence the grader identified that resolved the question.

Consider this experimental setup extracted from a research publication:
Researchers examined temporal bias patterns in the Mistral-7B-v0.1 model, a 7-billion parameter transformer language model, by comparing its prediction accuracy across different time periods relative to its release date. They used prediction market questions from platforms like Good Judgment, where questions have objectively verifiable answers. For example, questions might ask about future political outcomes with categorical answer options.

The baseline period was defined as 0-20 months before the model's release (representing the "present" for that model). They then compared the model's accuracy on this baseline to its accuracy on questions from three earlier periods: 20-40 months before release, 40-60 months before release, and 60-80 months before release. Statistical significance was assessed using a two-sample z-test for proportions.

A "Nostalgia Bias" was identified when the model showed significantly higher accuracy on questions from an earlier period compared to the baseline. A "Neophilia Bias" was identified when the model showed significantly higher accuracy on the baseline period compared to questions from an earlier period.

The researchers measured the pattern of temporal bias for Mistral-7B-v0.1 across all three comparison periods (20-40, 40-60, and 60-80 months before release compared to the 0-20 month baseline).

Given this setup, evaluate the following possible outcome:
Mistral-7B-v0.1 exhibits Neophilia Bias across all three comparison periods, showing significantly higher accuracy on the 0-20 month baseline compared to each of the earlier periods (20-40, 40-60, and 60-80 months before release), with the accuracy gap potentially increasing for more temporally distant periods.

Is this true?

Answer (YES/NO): NO